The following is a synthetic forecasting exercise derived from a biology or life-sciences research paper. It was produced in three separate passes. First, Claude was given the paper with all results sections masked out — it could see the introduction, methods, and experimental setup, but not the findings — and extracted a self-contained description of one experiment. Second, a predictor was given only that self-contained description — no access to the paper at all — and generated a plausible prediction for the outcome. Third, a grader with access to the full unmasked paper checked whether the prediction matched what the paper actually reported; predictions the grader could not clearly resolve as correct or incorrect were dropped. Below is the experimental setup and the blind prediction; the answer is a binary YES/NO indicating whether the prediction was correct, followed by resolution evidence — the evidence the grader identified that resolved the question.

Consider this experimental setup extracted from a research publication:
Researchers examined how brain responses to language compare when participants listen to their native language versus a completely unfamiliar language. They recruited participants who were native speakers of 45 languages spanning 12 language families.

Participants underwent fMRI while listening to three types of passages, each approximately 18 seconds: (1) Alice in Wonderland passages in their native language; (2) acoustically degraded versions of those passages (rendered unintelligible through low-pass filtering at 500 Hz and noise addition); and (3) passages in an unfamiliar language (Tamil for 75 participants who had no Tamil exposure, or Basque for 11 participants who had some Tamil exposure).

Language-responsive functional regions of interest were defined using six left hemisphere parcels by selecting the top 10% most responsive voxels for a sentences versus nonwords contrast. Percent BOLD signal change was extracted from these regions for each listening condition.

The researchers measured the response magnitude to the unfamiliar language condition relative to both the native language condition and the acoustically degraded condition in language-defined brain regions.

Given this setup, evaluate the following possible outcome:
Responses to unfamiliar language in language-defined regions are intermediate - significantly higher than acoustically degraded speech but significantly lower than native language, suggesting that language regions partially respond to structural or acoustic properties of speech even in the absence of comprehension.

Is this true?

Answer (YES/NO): NO